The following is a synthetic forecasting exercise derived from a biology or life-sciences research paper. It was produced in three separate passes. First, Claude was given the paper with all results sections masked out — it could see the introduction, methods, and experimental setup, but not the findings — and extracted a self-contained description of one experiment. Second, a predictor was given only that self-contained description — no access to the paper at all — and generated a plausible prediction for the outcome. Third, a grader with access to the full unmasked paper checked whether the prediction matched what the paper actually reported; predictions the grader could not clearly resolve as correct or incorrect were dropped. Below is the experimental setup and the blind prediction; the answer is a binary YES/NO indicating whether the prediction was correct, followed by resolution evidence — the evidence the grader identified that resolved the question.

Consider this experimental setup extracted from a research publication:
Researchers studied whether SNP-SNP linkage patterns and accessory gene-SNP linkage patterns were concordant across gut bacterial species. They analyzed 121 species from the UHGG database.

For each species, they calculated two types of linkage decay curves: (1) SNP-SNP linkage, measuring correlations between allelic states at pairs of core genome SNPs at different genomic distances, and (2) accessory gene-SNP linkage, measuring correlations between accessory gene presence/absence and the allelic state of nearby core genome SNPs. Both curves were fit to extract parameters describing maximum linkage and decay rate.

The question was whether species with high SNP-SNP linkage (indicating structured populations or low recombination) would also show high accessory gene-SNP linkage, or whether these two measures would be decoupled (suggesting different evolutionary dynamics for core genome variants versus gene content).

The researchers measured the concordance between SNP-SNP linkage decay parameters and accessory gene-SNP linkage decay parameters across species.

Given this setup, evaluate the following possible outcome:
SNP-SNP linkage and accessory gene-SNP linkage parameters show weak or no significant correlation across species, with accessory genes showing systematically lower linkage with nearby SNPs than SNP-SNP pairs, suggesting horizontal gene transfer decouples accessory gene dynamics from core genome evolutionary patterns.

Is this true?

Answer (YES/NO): NO